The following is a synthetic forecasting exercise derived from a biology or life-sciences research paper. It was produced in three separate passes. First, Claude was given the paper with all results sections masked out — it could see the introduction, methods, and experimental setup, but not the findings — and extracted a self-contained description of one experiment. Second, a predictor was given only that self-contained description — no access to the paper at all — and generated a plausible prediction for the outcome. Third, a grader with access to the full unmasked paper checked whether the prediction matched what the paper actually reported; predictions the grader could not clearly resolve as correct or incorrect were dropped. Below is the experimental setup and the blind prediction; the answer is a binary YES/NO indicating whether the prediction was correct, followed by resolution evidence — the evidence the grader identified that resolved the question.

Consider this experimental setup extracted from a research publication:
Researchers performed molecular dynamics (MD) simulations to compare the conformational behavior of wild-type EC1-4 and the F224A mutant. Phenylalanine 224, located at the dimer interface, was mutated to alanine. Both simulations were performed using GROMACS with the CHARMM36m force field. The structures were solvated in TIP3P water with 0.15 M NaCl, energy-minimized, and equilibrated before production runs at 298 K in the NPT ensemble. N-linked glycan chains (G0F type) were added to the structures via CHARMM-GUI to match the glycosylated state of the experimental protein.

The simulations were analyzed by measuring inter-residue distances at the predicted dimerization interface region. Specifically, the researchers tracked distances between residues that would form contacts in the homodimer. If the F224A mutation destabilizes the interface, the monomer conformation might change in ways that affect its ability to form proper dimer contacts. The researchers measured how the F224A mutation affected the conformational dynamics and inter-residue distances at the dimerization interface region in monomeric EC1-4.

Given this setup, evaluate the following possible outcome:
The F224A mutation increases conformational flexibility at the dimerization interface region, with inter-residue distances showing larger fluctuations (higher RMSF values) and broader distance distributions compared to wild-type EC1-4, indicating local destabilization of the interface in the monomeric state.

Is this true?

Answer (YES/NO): NO